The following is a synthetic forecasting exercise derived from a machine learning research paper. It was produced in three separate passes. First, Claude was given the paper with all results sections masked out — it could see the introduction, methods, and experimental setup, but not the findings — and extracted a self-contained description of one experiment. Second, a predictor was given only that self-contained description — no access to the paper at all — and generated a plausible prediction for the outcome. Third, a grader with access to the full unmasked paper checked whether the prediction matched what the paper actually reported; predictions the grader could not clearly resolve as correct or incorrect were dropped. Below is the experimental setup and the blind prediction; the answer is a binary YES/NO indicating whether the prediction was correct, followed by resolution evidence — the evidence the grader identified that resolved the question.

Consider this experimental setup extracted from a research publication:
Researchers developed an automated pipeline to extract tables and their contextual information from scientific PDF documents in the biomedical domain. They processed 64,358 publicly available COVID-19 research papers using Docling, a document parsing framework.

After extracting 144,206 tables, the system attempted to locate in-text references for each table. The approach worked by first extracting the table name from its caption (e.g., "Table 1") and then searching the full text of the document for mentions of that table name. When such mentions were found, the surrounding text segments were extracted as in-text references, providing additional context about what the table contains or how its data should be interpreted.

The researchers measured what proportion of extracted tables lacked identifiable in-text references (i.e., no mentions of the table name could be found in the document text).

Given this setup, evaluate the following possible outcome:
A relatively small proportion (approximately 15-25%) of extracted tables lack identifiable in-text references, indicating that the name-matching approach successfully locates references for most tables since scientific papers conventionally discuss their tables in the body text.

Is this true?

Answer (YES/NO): NO